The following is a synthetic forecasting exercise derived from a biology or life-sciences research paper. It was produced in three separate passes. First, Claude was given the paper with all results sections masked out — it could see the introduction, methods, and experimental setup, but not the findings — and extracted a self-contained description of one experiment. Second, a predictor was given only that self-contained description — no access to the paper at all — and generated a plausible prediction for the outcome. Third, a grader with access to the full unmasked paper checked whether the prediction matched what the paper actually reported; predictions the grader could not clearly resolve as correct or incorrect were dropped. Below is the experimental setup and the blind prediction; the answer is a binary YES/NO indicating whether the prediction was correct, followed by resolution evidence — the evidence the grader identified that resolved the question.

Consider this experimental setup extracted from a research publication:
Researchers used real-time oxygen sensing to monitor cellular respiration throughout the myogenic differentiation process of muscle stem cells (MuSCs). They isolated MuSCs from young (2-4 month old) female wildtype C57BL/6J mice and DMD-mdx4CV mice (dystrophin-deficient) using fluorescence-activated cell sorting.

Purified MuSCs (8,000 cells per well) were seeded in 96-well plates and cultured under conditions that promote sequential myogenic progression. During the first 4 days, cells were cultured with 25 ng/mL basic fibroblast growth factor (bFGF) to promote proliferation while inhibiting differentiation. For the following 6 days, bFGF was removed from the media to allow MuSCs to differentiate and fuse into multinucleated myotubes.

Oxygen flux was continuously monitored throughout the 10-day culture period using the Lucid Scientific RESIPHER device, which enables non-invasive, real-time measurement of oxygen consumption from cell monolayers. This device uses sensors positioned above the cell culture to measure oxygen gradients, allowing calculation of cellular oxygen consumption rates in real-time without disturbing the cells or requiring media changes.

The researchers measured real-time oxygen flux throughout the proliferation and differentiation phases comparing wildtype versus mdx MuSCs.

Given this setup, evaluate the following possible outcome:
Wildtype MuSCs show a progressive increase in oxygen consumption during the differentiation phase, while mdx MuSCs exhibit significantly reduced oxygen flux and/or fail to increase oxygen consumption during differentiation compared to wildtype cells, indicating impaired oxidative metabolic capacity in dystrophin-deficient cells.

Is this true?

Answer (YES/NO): YES